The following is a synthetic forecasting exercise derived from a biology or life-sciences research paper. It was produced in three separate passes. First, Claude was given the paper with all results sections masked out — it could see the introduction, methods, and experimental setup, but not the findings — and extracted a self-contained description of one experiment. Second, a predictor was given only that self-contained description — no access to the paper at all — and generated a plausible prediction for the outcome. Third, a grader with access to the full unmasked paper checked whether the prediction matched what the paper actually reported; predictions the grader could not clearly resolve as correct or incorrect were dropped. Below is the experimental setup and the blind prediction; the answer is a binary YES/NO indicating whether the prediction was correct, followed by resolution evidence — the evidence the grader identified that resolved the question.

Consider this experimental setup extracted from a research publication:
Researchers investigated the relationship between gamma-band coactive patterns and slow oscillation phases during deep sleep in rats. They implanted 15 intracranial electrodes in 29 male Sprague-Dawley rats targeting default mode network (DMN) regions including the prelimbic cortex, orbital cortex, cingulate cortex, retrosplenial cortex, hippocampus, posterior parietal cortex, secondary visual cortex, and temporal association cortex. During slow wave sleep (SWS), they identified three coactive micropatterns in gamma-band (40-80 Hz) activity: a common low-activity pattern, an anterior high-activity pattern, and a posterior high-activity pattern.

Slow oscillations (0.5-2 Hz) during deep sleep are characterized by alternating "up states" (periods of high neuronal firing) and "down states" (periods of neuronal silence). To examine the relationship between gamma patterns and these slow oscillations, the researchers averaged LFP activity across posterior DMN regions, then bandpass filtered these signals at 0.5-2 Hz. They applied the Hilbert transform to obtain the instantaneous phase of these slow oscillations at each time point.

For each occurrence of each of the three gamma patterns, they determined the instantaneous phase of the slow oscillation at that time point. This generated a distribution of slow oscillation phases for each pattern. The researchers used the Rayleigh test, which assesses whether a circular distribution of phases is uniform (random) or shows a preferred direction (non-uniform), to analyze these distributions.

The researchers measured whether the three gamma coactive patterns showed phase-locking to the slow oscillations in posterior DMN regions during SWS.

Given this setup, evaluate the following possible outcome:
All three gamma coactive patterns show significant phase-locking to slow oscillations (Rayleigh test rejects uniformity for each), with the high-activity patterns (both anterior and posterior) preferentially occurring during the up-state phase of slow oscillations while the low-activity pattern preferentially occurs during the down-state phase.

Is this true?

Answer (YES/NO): NO